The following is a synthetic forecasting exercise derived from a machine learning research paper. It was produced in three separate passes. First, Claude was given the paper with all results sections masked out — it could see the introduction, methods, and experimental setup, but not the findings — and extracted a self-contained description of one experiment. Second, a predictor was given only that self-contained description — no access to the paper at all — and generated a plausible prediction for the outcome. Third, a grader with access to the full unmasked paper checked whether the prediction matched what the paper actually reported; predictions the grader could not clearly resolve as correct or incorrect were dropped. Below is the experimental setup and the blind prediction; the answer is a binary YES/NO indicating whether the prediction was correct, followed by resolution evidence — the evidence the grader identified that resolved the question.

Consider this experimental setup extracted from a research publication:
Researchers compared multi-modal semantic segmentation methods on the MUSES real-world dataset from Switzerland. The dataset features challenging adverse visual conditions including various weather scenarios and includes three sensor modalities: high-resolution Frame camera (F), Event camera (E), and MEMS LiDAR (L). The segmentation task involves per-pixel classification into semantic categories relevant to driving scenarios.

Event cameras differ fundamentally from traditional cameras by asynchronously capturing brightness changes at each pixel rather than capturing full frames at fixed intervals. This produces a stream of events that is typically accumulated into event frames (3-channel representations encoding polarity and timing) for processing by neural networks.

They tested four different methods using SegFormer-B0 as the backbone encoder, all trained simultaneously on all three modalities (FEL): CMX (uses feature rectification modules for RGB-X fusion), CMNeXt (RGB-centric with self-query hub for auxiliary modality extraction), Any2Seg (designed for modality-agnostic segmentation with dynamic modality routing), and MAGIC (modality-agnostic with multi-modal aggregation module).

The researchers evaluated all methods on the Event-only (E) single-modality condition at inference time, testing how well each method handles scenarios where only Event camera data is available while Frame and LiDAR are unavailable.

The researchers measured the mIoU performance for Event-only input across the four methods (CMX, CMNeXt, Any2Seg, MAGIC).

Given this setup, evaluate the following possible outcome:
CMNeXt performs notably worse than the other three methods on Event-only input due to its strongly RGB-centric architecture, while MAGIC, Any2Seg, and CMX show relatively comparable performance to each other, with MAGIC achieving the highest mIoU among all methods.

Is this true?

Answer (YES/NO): NO